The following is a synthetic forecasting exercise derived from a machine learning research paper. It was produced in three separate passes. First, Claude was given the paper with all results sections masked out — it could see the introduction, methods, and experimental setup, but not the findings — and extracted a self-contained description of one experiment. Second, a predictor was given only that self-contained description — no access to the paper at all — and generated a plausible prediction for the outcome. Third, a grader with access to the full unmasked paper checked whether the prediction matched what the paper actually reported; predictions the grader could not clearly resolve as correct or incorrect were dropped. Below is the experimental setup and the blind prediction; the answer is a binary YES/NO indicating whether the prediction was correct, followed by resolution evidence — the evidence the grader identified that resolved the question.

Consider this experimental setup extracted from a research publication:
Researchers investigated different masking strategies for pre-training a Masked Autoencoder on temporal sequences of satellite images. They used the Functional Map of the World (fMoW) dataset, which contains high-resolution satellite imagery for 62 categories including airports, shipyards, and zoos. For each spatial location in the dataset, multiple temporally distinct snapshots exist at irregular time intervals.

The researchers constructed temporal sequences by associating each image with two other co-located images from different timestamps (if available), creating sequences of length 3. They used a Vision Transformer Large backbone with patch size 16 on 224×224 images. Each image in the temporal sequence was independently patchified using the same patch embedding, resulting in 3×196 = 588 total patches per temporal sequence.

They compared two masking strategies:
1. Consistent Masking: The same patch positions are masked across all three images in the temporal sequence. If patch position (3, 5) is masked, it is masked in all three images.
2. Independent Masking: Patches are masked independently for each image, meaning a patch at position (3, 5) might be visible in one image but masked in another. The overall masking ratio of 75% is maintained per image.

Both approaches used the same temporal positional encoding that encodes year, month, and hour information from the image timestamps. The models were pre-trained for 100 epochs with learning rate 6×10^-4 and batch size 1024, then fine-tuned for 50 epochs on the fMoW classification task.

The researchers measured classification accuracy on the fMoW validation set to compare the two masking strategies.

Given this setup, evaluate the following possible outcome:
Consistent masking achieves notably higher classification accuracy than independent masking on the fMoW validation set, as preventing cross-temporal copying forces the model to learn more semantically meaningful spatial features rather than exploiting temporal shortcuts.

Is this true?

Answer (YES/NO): NO